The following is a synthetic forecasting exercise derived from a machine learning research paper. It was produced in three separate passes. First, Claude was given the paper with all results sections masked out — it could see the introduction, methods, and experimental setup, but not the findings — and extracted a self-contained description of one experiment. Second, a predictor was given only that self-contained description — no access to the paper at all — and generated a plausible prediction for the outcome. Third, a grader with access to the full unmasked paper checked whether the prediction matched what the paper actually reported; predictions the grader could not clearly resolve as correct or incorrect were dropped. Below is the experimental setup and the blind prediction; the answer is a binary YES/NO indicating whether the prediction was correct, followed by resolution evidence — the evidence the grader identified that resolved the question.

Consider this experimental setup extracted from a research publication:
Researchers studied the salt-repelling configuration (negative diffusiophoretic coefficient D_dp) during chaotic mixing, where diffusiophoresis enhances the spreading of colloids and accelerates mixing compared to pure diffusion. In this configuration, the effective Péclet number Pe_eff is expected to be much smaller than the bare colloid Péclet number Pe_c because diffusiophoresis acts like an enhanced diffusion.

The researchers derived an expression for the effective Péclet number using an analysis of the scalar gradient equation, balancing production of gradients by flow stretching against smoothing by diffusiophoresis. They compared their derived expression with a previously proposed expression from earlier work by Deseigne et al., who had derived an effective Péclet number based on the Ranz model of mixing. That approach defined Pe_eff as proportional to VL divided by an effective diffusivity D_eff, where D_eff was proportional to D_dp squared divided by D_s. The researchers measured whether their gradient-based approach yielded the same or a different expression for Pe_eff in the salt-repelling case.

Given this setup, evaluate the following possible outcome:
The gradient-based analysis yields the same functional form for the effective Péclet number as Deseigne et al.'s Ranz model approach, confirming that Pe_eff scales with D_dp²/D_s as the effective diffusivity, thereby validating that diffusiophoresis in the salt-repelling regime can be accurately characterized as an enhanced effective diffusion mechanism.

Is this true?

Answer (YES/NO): YES